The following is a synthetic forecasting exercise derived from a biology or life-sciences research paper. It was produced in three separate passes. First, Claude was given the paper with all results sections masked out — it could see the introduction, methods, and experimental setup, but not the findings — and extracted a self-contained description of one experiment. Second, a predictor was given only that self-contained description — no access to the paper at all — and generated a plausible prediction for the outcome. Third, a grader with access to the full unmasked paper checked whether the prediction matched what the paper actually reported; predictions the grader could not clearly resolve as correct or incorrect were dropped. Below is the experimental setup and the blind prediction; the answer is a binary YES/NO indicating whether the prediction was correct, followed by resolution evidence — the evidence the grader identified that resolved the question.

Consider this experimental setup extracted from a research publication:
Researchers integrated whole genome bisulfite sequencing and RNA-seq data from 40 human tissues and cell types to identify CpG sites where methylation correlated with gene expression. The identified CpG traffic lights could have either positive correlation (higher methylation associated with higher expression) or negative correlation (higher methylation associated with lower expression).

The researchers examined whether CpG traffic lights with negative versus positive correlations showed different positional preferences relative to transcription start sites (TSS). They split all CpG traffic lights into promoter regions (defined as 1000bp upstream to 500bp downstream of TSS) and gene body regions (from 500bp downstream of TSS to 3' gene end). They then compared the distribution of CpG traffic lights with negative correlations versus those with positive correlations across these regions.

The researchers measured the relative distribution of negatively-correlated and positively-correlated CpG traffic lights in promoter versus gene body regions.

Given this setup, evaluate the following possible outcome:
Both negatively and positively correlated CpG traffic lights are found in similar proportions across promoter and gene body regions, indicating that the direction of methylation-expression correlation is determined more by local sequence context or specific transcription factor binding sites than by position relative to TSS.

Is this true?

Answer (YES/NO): NO